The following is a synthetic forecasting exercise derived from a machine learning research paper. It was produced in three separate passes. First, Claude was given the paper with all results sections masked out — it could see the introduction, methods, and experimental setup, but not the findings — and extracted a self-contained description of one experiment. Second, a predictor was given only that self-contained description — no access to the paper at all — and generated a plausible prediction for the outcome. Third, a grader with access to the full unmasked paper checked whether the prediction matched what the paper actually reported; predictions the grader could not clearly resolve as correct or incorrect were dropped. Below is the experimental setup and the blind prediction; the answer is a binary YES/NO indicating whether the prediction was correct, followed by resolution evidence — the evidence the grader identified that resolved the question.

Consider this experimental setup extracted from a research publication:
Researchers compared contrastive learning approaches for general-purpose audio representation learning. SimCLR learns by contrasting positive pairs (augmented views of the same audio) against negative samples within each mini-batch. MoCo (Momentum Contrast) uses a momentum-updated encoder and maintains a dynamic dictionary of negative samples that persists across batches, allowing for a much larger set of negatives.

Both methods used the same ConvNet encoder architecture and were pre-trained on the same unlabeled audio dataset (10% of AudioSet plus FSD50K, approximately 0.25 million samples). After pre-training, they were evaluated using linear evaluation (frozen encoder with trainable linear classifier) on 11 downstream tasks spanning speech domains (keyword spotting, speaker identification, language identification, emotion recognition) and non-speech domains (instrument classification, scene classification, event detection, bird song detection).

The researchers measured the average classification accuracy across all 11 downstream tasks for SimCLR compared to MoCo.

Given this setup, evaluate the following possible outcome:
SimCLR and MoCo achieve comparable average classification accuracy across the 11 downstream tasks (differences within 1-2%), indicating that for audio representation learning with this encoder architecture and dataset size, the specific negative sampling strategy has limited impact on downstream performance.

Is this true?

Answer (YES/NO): NO